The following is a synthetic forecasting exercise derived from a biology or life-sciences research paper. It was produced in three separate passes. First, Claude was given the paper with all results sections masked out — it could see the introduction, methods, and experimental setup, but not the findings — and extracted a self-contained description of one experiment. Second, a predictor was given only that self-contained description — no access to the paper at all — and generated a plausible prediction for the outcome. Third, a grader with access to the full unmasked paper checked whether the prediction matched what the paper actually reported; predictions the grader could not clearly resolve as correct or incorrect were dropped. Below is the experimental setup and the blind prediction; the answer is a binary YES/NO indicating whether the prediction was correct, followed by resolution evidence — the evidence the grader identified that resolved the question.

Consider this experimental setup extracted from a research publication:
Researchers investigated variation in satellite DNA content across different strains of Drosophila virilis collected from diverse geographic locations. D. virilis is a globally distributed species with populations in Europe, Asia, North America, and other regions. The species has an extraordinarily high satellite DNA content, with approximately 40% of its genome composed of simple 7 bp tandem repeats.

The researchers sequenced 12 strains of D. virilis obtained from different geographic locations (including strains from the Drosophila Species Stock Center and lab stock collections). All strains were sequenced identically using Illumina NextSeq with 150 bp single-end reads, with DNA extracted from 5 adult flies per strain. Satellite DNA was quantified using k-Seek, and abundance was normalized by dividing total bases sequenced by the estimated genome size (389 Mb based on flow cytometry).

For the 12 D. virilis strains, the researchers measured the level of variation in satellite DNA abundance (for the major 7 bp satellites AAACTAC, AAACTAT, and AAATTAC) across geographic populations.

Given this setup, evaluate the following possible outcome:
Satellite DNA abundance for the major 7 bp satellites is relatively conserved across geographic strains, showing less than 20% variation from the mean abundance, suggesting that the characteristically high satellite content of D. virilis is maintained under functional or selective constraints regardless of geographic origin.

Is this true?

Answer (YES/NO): NO